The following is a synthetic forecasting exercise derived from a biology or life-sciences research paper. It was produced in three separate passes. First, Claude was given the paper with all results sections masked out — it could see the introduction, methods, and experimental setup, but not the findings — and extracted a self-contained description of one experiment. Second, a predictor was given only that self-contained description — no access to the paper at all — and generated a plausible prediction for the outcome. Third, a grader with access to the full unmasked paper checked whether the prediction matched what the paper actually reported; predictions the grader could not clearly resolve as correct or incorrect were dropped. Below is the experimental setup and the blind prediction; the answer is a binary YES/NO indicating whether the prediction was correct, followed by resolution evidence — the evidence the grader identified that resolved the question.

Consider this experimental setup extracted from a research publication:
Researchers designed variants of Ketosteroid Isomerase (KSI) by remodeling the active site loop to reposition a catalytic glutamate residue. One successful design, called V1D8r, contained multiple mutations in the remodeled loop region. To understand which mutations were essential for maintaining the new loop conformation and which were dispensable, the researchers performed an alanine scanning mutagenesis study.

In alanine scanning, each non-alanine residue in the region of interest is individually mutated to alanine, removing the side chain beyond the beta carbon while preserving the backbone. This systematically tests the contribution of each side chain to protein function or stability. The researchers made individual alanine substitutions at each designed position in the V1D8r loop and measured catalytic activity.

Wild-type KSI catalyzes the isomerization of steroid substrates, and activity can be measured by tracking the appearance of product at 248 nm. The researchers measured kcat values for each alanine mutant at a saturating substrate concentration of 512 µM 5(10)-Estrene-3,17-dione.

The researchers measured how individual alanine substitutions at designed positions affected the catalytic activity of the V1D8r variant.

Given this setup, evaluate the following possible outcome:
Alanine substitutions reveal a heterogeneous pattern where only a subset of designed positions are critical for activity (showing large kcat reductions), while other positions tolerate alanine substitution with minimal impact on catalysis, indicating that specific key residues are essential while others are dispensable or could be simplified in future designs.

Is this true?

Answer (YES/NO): NO